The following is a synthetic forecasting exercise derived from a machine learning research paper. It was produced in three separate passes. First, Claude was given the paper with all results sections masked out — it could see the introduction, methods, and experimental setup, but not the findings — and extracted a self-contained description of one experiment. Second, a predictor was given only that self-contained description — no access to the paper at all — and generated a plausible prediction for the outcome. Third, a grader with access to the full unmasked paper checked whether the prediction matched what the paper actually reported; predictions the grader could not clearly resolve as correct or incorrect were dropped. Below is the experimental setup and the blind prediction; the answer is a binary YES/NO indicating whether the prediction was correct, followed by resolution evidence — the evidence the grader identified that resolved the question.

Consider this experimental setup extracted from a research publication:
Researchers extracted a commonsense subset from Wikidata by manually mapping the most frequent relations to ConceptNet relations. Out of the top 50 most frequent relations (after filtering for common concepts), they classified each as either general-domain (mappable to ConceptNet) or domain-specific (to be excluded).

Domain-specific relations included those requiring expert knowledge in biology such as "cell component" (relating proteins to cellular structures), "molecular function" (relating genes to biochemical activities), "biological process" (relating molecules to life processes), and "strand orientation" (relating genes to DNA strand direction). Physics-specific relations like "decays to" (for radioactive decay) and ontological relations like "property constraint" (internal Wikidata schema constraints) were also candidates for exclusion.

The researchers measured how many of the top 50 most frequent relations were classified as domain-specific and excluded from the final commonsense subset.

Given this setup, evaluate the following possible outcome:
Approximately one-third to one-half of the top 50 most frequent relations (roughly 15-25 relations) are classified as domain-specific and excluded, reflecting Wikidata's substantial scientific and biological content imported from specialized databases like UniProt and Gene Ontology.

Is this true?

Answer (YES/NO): NO